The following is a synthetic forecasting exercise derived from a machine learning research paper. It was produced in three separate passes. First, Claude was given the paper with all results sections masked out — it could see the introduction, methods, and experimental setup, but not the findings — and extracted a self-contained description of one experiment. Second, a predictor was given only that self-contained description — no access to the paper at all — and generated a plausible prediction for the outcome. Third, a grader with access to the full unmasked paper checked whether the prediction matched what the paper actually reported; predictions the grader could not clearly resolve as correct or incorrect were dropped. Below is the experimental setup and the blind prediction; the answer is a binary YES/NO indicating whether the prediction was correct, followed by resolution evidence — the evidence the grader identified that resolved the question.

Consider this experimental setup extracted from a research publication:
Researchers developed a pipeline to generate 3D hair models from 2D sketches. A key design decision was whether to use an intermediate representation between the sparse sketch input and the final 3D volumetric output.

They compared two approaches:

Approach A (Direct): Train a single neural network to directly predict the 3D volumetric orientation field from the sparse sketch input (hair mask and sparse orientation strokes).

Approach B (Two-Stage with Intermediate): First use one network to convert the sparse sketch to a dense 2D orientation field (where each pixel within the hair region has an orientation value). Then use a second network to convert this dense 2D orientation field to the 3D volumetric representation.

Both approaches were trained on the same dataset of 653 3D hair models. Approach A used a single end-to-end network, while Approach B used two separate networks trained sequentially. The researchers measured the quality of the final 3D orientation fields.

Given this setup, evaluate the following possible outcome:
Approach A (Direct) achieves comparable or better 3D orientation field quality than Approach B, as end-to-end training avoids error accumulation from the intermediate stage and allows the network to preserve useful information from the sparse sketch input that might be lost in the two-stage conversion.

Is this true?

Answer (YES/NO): NO